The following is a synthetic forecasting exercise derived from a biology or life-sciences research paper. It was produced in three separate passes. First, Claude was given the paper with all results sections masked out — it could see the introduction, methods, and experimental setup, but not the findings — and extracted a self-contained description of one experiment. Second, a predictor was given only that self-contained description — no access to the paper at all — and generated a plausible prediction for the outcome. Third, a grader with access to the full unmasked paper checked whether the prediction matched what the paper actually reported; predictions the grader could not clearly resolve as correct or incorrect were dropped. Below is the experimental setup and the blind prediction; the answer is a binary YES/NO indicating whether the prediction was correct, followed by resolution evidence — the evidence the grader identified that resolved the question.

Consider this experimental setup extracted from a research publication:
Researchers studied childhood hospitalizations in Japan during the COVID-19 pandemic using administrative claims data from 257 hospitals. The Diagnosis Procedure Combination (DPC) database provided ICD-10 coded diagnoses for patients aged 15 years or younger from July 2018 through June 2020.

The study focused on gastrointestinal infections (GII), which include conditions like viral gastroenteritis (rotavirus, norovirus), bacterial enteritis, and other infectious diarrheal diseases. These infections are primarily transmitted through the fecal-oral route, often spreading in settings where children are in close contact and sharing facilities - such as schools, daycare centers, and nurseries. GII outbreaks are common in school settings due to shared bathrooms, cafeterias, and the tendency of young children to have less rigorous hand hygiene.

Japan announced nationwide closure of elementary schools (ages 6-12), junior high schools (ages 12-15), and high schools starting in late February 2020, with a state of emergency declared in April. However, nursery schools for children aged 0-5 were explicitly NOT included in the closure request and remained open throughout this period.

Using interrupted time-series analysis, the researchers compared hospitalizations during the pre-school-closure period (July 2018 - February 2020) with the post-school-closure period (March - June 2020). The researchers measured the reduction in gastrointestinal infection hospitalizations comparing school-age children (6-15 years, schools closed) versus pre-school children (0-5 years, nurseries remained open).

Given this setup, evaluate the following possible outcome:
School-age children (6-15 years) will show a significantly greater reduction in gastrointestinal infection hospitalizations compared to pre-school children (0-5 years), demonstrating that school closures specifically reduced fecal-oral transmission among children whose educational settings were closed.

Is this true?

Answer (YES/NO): NO